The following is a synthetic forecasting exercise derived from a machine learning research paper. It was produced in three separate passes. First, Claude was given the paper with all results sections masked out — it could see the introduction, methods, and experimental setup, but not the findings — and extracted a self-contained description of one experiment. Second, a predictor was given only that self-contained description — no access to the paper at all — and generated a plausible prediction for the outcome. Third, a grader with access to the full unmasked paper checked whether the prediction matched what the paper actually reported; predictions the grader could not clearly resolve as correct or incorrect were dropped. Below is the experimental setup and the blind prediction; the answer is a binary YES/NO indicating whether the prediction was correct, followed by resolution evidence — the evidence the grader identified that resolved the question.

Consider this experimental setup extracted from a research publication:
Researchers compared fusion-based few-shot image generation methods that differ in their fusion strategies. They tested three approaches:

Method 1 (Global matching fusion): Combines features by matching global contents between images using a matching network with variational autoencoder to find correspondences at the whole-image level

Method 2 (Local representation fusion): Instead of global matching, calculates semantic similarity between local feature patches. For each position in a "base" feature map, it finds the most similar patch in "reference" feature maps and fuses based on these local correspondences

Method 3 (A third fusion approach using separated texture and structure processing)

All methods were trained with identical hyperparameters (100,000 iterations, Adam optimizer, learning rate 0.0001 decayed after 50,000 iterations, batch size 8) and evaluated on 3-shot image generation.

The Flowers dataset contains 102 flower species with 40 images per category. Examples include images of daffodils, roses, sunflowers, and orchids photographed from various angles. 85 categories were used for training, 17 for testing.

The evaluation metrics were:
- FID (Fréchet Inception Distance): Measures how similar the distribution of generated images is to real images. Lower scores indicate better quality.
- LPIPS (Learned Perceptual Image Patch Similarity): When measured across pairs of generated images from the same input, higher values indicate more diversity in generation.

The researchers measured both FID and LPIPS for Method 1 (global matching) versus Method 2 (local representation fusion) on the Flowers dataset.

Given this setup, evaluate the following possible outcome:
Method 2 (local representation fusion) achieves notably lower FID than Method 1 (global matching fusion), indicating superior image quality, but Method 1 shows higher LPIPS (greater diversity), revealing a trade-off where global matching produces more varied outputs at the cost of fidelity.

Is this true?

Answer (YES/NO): NO